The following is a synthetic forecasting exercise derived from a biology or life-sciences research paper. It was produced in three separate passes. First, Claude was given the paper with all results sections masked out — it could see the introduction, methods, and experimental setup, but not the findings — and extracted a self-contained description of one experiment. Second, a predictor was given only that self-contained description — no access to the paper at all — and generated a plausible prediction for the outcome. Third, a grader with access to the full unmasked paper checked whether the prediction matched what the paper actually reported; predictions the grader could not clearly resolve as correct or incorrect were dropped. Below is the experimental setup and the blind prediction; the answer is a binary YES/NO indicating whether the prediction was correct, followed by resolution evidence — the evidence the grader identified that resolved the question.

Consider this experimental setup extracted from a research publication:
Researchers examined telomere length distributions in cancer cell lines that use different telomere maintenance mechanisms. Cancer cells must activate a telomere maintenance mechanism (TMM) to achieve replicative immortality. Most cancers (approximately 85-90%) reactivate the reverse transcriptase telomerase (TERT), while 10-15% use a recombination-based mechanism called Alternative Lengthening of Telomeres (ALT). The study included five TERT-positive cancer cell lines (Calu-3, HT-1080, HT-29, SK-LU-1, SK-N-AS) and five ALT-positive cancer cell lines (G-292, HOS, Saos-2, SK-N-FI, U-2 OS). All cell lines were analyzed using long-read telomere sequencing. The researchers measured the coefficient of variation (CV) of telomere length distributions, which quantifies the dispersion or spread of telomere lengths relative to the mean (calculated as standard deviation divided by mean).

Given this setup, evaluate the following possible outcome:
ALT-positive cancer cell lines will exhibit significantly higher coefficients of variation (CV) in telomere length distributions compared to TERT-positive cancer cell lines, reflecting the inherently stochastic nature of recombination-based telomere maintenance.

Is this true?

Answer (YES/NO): YES